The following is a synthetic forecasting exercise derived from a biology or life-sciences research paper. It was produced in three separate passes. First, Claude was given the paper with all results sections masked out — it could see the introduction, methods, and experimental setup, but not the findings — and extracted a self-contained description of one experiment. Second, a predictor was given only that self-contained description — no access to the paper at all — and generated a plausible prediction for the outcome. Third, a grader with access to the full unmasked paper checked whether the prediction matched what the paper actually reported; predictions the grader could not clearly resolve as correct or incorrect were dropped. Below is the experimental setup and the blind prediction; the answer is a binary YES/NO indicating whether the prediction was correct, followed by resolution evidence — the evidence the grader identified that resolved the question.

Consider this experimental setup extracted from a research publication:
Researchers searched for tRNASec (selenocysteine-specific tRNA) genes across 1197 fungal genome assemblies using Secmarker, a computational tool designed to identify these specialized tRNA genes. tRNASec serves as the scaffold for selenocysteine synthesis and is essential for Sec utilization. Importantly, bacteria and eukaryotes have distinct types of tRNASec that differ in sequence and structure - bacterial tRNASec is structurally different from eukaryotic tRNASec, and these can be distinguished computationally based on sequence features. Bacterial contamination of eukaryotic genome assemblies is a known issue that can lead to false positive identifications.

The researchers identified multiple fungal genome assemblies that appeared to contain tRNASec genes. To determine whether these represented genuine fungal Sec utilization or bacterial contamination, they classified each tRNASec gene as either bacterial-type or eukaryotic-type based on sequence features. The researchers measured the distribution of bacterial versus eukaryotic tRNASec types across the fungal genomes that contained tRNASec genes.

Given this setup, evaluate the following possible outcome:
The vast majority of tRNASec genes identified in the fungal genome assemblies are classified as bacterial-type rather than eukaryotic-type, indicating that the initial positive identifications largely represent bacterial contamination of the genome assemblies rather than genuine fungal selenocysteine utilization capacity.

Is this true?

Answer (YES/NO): NO